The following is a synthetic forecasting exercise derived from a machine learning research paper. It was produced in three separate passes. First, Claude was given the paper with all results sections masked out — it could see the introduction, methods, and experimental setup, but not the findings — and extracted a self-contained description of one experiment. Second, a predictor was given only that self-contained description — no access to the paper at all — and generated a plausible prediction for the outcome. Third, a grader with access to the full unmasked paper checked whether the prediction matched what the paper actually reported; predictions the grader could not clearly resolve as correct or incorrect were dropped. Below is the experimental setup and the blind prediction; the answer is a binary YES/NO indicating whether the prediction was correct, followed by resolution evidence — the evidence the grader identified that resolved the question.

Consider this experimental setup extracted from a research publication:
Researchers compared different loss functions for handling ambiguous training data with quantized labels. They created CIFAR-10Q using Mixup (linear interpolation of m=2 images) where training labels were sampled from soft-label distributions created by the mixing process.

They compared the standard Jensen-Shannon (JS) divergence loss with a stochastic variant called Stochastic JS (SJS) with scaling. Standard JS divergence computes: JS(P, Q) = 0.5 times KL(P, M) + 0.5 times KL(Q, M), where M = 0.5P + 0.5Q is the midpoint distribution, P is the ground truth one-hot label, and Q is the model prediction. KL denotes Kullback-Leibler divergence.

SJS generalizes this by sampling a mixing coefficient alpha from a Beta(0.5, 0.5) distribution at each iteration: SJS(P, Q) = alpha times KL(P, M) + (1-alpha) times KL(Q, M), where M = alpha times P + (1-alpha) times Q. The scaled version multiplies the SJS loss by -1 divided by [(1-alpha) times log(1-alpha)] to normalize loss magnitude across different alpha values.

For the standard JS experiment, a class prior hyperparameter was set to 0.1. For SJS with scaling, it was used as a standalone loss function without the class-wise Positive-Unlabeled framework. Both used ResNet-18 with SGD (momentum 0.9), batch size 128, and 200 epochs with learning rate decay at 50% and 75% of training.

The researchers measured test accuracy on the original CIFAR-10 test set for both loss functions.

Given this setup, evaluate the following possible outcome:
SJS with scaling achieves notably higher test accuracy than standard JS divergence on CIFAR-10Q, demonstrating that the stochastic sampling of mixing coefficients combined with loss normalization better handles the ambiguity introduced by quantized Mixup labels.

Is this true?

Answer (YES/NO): NO